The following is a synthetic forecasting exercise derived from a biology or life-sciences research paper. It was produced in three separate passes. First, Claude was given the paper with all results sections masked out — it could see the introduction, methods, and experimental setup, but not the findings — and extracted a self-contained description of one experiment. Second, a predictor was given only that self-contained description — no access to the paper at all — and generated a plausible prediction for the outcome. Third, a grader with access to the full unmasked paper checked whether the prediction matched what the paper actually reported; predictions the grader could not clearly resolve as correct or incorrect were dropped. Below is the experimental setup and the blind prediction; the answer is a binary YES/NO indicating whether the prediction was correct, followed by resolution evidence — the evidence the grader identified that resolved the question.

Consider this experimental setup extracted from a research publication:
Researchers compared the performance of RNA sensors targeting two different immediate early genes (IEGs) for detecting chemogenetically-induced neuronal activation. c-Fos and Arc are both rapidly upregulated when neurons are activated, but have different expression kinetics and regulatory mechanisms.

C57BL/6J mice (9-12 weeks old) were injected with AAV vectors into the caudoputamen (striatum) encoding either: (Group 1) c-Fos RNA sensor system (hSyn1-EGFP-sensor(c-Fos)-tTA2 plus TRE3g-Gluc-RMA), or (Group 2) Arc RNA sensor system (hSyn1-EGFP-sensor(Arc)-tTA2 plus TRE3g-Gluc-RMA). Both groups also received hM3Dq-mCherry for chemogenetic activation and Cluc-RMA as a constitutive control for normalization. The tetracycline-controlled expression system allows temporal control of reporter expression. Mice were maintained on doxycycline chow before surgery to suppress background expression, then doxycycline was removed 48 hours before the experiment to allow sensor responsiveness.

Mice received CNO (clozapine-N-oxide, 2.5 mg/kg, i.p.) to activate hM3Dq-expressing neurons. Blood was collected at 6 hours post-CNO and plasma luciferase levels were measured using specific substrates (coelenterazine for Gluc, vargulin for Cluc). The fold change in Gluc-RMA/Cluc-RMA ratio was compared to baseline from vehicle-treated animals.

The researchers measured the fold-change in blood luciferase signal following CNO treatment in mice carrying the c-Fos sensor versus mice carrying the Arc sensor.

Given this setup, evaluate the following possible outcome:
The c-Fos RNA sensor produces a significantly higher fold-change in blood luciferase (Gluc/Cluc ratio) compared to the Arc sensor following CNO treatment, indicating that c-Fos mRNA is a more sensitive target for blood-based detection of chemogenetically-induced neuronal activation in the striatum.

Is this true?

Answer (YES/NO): YES